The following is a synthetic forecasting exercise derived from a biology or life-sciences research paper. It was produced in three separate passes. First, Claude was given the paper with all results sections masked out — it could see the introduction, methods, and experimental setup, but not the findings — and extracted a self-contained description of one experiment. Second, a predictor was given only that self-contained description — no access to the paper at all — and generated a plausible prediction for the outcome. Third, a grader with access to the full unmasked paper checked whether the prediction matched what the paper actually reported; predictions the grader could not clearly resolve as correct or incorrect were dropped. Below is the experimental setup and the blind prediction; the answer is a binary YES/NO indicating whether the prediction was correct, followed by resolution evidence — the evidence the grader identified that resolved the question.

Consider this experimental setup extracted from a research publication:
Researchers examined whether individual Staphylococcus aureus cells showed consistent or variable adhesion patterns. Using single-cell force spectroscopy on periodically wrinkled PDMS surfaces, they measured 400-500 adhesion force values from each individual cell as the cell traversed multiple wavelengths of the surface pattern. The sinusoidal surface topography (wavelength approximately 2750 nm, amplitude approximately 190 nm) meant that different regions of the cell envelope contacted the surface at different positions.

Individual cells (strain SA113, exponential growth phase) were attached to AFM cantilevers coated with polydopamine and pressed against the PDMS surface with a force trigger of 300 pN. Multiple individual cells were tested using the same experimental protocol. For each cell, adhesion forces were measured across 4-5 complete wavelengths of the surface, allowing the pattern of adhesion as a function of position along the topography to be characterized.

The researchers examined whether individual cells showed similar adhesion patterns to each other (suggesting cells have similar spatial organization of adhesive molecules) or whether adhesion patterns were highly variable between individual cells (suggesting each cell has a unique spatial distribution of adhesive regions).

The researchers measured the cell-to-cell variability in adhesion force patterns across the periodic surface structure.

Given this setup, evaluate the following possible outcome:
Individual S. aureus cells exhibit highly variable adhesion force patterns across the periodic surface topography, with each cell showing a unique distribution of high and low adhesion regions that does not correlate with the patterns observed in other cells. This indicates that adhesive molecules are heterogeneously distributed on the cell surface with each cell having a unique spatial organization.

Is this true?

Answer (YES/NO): YES